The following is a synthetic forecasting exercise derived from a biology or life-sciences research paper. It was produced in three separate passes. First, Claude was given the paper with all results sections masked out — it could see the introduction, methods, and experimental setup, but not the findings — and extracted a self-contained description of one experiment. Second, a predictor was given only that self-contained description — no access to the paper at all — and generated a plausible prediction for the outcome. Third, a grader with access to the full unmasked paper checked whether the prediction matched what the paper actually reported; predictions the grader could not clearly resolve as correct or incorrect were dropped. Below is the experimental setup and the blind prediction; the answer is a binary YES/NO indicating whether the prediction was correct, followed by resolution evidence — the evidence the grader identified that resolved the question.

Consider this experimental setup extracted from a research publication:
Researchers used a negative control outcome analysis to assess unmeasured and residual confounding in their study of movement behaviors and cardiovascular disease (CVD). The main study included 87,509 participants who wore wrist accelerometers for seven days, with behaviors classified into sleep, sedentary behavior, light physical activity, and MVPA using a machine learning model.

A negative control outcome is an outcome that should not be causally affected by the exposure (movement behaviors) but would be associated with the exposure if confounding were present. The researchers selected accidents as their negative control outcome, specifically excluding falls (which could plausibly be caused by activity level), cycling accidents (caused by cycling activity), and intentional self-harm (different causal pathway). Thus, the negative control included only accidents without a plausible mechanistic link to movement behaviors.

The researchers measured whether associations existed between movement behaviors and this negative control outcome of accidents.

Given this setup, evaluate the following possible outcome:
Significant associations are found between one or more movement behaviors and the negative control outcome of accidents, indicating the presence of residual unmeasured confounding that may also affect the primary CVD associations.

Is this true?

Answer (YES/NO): YES